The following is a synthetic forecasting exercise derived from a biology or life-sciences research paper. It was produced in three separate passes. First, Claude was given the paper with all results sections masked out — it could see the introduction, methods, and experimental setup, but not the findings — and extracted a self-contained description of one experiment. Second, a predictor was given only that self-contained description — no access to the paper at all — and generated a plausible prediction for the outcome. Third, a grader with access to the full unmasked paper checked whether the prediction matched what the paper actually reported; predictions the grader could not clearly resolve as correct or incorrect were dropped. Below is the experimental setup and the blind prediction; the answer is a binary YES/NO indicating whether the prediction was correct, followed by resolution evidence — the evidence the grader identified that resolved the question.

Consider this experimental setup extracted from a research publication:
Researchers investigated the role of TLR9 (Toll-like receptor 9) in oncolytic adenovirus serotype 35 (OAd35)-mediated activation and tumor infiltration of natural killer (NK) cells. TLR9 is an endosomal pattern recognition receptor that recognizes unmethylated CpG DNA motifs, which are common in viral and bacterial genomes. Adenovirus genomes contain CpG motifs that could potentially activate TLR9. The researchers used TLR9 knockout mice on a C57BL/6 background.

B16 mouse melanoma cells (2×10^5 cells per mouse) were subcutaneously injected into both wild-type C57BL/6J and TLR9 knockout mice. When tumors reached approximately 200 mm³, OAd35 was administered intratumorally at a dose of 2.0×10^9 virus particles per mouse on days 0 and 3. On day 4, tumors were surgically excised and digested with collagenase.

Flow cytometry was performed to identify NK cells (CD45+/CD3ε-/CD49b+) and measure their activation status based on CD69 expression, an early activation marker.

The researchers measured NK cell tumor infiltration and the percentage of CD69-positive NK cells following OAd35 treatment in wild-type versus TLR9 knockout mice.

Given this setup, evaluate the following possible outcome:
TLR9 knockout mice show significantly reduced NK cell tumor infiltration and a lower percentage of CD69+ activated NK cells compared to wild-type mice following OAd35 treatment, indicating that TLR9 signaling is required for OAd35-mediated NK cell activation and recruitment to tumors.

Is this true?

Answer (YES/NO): NO